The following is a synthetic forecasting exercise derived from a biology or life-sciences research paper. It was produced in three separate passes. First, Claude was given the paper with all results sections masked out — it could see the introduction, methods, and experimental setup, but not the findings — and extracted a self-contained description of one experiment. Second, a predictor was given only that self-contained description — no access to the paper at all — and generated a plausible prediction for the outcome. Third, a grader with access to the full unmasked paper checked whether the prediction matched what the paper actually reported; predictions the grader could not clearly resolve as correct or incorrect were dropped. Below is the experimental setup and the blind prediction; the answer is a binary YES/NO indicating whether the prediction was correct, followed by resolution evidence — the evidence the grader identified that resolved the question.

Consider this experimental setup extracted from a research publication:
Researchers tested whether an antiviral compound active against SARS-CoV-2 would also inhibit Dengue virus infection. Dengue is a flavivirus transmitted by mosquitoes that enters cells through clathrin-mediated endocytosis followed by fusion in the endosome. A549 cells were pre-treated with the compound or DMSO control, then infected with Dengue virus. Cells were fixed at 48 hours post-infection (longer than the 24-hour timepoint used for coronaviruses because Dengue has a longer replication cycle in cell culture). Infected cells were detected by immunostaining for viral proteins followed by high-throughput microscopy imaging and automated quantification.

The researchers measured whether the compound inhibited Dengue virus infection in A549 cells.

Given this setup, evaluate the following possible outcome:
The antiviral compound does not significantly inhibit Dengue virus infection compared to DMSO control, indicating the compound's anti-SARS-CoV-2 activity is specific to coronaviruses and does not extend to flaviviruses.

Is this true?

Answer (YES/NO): NO